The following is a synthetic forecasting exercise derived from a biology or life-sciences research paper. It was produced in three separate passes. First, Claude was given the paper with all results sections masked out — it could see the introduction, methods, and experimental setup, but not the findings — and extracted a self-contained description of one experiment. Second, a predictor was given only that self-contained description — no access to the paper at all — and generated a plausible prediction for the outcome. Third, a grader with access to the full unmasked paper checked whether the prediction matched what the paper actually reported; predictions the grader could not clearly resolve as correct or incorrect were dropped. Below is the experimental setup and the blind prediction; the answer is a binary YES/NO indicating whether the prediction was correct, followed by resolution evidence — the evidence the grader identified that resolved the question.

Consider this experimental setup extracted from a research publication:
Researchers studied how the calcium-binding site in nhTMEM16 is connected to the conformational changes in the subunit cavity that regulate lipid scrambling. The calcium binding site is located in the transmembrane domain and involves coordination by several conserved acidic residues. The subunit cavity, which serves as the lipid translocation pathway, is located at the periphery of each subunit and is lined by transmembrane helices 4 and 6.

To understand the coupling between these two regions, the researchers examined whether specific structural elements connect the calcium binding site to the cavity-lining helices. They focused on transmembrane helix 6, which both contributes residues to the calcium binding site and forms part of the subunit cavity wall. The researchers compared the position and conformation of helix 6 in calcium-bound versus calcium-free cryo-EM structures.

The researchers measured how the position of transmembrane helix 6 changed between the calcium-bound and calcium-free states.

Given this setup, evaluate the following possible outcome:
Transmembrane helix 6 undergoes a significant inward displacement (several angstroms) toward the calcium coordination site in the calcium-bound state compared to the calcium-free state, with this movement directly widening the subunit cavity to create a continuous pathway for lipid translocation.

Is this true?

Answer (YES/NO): NO